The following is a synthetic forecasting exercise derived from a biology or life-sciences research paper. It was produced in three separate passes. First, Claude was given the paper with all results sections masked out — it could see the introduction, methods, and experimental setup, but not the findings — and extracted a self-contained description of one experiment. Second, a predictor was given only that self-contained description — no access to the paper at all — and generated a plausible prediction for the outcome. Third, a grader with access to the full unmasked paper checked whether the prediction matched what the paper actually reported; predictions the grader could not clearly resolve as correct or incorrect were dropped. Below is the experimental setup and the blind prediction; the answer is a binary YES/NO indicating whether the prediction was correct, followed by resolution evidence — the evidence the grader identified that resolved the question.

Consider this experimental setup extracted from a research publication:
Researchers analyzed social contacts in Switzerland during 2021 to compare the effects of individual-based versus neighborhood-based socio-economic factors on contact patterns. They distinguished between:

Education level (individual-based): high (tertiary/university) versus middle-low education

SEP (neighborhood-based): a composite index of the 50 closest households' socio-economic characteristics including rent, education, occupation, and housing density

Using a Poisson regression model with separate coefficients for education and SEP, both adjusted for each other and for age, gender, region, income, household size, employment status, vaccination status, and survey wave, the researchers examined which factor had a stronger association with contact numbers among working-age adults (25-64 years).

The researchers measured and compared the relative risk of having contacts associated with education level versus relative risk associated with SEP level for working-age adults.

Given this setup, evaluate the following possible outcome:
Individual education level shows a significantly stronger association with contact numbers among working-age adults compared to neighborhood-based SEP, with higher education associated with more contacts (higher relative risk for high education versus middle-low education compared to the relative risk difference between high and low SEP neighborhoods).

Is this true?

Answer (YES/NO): NO